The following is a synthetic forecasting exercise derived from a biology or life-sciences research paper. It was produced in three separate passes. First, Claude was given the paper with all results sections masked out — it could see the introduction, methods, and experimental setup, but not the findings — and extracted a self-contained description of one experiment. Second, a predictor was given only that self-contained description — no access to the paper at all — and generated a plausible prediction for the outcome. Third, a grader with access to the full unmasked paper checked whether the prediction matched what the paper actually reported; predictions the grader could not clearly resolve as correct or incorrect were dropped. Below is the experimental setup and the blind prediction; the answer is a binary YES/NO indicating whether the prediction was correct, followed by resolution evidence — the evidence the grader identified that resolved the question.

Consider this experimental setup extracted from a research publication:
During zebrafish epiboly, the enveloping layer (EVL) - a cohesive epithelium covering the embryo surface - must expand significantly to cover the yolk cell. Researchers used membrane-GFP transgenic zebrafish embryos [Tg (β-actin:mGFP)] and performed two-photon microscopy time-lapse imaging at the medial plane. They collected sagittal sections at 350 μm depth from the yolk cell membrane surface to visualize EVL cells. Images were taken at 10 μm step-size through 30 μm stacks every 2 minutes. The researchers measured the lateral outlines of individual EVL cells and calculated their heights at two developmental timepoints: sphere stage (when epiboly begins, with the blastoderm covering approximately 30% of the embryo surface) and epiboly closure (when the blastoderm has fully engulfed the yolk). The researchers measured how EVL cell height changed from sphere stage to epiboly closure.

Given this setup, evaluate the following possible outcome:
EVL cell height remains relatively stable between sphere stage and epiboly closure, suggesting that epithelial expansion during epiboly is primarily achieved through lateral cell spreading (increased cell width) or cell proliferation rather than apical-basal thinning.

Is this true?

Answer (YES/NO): NO